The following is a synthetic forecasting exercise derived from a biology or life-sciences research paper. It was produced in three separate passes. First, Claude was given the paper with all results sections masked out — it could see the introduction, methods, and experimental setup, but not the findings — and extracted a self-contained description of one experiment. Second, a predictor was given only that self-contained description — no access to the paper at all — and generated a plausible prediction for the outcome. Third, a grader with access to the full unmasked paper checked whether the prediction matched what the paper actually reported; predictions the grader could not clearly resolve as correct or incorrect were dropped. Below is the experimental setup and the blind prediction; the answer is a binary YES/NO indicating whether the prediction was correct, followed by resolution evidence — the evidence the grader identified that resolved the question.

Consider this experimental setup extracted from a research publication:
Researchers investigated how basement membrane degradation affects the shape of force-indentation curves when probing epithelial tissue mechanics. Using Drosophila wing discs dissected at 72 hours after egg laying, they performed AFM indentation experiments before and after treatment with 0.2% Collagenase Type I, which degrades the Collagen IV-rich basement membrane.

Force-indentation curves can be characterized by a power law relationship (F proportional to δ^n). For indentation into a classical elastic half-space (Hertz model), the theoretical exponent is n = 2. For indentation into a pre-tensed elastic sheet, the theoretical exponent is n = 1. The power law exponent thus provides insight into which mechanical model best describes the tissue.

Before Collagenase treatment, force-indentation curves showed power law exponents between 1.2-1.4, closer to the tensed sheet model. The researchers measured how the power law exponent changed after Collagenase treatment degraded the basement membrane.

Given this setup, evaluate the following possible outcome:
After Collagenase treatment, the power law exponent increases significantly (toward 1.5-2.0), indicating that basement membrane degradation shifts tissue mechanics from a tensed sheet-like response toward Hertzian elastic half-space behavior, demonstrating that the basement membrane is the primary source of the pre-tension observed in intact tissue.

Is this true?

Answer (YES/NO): YES